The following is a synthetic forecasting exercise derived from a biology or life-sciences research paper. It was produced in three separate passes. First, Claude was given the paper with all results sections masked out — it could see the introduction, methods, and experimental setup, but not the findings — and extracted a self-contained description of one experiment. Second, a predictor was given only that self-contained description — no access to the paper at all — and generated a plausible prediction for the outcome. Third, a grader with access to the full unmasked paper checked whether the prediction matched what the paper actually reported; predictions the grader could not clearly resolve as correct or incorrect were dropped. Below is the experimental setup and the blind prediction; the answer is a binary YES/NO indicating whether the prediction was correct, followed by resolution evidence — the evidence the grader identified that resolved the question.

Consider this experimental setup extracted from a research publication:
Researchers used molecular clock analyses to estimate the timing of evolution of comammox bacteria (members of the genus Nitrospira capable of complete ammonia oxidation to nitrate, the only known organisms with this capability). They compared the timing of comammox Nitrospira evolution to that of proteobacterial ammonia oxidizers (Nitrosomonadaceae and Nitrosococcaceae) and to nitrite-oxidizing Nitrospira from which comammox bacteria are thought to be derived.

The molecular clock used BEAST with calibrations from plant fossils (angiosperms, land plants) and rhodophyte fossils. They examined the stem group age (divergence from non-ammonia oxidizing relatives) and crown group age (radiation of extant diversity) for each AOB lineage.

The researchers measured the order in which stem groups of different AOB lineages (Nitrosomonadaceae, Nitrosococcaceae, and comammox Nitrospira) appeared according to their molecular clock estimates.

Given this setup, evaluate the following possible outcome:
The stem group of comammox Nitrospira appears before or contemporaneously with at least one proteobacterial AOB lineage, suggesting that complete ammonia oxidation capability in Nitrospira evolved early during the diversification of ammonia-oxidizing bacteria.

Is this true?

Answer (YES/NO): NO